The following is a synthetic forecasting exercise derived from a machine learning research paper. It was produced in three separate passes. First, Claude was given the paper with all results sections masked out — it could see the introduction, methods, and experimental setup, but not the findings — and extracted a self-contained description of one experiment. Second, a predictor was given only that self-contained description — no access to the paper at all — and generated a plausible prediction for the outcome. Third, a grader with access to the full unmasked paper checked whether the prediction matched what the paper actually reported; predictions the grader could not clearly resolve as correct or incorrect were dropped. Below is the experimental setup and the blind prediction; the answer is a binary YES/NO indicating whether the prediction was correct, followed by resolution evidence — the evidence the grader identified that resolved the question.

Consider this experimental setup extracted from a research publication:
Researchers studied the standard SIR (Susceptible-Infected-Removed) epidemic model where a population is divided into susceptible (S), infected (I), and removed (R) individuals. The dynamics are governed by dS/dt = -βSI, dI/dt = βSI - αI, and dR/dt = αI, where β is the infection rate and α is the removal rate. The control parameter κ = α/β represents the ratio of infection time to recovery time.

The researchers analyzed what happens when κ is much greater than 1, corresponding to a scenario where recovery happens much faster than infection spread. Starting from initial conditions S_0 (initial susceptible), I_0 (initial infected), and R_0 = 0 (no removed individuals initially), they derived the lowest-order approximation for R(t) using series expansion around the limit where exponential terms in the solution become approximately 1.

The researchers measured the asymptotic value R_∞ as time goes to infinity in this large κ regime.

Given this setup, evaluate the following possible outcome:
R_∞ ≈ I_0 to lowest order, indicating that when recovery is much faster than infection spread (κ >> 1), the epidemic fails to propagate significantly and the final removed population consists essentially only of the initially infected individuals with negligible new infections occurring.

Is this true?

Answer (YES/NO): YES